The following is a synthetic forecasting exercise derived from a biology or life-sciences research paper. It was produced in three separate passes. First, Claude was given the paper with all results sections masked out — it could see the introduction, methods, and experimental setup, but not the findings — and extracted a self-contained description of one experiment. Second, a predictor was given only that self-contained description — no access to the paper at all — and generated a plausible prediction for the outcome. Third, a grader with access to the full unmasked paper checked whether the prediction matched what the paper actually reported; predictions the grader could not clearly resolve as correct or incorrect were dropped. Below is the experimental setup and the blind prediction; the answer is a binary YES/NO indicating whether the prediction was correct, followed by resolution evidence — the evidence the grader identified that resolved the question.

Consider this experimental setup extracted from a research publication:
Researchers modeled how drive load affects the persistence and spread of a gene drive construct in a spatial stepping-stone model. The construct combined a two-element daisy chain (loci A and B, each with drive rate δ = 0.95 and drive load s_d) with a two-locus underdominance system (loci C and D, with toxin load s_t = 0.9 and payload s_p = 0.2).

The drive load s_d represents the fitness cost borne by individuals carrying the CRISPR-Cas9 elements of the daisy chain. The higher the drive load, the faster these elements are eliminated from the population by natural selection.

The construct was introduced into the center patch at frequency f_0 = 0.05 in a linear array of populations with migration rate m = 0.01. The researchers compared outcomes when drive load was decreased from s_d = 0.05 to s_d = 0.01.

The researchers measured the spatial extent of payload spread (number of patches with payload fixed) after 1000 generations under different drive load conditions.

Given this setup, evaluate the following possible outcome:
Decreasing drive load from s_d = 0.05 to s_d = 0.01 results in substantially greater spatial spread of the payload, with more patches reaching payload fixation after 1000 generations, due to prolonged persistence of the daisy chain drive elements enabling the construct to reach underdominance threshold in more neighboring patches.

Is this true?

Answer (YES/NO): YES